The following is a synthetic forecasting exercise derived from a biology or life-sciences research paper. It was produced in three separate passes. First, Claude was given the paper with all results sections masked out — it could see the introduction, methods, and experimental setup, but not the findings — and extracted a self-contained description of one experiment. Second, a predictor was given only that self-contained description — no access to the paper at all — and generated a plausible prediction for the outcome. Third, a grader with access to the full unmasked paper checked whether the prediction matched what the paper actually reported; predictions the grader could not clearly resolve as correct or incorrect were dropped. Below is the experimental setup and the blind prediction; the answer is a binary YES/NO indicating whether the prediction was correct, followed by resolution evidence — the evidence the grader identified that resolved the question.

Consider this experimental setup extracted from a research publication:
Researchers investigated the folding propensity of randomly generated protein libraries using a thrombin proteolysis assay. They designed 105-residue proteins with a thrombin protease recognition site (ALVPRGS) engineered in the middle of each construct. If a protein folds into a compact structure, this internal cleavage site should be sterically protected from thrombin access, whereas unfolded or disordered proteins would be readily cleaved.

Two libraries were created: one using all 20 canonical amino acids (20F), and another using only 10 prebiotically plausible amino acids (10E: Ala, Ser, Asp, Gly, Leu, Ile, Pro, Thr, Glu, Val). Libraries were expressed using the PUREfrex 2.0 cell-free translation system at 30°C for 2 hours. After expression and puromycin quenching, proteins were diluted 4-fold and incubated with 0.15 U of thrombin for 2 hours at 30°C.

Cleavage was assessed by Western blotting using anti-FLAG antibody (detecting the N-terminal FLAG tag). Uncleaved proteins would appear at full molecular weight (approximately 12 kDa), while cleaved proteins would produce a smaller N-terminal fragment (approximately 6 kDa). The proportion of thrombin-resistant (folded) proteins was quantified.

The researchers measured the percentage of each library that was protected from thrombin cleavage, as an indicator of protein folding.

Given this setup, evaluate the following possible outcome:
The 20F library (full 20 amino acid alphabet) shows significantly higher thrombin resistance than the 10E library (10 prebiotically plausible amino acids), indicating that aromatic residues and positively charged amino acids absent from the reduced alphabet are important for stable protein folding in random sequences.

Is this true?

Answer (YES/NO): NO